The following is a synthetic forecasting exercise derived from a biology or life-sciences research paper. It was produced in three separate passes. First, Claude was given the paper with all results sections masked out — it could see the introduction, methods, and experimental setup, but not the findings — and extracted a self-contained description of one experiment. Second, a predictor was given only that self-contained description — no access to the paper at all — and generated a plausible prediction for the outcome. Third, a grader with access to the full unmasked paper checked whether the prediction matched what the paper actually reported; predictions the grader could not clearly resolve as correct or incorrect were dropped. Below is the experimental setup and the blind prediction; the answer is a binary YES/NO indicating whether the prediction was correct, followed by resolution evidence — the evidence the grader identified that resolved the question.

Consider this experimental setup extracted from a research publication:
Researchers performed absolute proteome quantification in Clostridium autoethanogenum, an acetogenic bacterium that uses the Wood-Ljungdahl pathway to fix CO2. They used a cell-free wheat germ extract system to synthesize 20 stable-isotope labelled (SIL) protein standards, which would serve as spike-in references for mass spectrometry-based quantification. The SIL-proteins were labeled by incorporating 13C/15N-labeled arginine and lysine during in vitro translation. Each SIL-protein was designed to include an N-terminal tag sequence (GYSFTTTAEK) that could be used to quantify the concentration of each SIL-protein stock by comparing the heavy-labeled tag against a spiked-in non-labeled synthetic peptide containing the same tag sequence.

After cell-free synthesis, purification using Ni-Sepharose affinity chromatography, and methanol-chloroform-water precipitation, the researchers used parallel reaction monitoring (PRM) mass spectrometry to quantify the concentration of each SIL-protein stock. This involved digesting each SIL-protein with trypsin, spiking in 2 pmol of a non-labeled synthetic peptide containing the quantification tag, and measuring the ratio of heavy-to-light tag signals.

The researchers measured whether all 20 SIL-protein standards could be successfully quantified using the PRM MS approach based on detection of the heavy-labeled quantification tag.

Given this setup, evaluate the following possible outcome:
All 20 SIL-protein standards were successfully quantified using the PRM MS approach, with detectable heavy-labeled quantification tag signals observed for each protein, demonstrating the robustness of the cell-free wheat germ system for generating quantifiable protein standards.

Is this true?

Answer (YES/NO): NO